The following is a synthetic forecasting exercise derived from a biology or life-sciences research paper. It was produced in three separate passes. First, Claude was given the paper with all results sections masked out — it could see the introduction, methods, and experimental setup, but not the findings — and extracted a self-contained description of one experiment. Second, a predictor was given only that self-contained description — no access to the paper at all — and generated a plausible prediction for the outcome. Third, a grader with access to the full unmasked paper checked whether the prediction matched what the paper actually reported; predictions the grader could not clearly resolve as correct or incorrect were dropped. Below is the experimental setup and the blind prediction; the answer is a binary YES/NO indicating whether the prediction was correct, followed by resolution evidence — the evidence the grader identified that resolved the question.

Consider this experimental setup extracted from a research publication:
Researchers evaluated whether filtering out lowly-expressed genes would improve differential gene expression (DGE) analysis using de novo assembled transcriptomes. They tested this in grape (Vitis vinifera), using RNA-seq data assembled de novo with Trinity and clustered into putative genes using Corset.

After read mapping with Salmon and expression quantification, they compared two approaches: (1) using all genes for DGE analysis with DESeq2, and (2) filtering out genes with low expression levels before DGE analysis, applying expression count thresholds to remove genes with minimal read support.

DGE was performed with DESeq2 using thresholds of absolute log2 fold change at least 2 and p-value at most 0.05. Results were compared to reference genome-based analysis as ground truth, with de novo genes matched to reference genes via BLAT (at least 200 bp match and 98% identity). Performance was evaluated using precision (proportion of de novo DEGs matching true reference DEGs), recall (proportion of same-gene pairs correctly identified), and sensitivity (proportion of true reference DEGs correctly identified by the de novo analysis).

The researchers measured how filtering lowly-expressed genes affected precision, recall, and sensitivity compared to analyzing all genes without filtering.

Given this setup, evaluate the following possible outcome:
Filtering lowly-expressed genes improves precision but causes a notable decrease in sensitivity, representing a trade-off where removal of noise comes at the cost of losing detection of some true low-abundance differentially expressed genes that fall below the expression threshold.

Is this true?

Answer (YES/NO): NO